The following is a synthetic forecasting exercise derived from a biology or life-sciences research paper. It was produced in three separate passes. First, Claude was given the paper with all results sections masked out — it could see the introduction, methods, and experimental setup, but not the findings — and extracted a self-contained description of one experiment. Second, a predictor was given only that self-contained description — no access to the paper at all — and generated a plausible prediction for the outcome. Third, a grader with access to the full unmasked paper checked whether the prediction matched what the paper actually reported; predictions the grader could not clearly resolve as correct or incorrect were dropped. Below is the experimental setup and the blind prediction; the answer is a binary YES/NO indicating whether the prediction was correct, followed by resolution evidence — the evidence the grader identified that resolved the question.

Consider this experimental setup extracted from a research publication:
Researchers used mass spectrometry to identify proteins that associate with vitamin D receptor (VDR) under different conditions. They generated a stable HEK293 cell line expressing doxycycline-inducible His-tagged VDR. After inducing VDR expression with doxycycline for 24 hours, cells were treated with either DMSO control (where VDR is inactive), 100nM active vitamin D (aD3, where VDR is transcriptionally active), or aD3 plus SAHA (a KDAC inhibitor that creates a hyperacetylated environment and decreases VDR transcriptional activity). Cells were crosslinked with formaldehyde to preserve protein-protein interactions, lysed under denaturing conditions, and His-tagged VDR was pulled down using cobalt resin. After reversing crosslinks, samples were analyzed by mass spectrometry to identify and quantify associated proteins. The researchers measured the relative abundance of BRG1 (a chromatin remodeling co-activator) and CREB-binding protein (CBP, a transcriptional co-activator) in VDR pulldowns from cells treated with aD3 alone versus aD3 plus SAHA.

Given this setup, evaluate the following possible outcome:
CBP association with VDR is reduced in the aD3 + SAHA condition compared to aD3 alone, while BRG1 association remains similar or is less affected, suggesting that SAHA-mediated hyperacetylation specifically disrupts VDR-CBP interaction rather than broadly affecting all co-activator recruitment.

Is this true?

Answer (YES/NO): NO